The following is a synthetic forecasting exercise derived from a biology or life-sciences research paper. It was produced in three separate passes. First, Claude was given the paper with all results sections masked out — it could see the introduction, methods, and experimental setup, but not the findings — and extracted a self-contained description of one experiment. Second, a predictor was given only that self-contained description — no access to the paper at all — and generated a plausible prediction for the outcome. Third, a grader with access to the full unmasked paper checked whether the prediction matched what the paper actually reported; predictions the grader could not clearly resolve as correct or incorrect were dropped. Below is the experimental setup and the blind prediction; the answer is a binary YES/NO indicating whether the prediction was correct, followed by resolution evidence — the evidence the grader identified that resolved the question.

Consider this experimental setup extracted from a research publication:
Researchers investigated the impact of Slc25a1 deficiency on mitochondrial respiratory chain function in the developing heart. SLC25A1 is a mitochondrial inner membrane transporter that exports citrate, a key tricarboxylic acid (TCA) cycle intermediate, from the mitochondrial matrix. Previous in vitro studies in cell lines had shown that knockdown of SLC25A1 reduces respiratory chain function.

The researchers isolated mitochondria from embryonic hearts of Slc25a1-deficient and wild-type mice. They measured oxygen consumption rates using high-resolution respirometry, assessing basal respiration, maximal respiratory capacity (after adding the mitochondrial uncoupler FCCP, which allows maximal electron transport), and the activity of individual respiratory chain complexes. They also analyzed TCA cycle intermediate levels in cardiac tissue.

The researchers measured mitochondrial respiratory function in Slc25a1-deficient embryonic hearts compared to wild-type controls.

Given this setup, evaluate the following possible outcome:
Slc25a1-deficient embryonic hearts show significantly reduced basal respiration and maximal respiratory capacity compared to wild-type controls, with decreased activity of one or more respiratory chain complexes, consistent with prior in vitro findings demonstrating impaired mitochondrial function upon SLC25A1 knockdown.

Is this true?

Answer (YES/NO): YES